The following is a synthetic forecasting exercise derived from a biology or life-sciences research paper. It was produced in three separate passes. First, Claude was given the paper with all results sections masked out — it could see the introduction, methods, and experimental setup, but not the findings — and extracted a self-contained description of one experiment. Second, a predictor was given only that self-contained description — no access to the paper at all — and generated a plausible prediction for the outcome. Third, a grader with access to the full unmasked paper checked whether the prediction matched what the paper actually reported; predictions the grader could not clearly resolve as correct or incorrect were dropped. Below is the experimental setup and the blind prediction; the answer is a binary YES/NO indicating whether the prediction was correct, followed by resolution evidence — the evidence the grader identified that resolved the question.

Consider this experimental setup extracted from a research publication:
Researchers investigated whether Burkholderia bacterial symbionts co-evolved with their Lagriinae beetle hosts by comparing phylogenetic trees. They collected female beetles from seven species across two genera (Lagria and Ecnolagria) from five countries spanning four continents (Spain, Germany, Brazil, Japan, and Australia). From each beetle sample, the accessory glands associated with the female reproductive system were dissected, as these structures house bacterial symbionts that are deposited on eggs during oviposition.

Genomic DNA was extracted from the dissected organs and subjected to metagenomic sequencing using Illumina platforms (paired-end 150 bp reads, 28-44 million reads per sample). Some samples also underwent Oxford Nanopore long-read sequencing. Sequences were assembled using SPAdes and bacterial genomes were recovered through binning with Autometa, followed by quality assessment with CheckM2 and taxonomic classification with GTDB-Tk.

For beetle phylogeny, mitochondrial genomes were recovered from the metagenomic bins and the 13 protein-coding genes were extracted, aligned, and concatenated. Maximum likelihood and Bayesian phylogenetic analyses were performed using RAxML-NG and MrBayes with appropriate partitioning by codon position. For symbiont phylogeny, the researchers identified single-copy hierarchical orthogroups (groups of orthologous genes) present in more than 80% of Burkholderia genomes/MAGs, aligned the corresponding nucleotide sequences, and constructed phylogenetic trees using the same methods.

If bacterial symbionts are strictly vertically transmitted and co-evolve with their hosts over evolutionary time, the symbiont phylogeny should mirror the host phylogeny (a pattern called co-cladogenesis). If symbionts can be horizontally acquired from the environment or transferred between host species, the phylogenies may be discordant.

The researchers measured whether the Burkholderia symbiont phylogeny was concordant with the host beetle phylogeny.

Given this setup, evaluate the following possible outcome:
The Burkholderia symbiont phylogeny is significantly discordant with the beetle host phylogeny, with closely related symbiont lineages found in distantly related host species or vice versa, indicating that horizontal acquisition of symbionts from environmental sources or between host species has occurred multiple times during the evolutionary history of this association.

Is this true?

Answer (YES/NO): YES